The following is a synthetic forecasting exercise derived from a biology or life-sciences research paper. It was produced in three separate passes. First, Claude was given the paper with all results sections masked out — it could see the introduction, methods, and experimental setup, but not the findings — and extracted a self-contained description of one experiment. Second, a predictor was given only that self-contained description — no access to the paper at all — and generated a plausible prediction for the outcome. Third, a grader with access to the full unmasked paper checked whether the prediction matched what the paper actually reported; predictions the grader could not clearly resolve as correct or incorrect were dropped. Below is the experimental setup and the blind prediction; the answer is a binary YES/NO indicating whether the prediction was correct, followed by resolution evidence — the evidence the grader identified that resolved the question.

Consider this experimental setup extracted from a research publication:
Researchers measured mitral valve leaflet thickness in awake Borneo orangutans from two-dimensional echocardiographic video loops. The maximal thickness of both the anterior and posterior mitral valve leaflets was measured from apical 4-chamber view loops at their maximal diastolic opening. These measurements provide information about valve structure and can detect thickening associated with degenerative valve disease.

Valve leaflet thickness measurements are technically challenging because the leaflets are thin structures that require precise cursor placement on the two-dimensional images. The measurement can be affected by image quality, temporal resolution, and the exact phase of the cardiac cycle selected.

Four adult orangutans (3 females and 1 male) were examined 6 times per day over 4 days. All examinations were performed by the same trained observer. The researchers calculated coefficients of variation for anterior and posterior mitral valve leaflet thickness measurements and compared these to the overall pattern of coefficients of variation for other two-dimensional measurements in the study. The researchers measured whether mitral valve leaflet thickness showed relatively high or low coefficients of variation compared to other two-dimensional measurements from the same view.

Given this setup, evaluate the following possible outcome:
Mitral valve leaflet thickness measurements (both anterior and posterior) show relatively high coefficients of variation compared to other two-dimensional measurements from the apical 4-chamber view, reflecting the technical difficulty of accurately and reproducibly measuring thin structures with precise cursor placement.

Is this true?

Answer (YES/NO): NO